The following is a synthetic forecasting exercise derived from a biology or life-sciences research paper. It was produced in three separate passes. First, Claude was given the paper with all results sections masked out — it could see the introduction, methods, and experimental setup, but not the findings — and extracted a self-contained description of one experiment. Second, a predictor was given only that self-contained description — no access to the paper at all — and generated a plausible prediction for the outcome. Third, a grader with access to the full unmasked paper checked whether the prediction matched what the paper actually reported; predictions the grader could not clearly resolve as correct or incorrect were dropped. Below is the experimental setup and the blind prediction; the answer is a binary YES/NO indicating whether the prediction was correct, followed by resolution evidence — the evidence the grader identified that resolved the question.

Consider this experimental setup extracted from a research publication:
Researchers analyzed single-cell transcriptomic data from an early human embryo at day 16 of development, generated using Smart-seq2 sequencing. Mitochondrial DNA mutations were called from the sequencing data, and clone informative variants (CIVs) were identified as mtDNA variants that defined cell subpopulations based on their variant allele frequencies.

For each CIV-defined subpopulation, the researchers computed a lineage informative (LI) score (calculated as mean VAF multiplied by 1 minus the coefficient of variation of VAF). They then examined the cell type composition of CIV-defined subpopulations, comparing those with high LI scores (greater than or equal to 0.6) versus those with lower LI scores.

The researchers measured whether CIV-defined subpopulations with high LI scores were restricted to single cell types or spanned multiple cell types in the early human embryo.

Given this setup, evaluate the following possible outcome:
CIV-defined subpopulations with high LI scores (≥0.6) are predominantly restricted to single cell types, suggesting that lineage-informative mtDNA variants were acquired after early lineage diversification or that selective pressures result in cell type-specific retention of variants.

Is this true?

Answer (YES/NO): NO